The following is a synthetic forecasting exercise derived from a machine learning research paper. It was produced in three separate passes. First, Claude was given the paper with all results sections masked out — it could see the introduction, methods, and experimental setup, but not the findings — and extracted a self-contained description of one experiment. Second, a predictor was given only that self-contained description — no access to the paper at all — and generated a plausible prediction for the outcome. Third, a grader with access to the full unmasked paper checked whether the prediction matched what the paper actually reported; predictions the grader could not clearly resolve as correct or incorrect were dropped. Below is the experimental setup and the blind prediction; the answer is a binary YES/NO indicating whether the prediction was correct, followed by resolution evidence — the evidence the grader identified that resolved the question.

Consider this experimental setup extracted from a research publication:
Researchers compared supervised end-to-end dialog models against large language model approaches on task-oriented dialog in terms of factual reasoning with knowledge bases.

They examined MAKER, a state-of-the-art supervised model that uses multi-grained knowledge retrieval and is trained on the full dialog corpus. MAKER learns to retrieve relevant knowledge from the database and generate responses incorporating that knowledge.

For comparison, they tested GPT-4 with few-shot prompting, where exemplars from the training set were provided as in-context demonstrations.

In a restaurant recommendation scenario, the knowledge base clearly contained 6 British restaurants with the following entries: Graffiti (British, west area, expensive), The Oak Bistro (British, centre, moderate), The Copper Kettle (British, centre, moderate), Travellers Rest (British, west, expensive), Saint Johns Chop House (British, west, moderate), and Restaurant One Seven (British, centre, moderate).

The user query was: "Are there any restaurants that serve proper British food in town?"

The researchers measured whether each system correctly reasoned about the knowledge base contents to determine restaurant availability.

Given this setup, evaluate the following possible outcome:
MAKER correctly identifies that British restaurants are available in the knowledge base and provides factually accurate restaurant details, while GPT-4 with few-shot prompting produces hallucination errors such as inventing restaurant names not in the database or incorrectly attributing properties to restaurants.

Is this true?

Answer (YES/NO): NO